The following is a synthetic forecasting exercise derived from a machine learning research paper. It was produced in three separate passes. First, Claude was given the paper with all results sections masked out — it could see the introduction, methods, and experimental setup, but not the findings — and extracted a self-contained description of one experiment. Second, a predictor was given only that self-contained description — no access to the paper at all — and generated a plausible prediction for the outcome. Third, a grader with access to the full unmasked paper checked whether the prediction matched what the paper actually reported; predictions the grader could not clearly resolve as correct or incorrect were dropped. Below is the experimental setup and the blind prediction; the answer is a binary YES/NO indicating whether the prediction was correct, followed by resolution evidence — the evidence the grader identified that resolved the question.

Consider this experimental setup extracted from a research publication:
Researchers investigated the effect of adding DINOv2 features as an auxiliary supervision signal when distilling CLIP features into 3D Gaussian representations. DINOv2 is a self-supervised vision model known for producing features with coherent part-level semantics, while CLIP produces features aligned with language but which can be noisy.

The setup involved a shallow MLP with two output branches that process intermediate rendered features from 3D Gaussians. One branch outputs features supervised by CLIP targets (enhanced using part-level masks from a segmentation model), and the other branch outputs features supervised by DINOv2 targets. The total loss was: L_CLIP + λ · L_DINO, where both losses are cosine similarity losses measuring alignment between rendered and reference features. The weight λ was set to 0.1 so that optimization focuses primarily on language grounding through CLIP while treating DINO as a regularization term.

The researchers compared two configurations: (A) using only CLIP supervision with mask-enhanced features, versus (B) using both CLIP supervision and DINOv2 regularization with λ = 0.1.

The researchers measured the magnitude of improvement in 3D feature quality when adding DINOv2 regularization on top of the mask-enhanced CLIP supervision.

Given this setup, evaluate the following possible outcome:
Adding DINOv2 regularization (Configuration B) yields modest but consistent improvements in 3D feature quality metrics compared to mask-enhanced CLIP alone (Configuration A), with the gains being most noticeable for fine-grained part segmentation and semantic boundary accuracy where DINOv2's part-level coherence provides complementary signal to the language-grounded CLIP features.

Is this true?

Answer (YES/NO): NO